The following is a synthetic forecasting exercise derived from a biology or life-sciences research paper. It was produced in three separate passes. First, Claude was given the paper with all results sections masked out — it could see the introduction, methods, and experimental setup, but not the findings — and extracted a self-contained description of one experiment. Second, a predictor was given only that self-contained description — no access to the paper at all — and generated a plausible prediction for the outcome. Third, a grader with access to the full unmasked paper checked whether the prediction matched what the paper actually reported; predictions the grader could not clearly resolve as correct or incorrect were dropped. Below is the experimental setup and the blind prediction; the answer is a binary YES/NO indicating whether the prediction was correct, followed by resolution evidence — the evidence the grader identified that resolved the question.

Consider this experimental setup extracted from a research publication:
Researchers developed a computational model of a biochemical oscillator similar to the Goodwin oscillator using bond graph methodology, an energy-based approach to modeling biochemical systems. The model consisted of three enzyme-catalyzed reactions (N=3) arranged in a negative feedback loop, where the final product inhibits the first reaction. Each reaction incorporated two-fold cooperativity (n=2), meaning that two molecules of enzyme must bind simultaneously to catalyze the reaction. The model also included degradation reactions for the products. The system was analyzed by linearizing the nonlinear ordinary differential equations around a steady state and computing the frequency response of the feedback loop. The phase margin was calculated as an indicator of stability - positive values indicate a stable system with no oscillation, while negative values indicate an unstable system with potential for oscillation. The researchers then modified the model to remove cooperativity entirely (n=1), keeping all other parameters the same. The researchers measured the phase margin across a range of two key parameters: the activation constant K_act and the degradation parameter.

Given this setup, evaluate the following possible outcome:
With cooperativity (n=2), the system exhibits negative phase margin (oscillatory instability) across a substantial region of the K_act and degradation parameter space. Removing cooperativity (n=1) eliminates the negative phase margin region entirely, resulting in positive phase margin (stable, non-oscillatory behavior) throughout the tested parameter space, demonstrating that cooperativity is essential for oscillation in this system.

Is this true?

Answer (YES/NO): YES